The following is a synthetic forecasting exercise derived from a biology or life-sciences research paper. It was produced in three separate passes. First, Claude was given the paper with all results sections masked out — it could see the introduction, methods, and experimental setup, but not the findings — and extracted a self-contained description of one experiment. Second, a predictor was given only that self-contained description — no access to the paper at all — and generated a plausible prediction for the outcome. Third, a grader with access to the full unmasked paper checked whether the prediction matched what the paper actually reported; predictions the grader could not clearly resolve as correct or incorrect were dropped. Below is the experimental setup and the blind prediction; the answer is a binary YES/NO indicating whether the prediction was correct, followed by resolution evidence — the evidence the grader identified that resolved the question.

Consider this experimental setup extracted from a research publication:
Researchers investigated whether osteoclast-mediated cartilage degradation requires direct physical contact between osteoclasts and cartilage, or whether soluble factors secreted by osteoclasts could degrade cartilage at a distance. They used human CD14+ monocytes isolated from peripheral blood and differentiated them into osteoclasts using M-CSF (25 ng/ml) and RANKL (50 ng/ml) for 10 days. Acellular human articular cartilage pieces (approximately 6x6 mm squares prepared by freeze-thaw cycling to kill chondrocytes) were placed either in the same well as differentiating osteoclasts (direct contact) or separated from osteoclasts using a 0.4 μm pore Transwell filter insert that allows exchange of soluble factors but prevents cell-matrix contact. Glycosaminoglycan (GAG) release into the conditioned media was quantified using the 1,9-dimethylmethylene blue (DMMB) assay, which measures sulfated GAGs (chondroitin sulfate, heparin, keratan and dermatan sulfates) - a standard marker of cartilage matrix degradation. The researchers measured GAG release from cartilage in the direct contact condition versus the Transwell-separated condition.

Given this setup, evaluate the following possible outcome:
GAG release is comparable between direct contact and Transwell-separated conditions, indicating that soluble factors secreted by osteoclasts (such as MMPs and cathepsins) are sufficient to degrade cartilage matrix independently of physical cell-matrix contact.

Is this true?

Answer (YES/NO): NO